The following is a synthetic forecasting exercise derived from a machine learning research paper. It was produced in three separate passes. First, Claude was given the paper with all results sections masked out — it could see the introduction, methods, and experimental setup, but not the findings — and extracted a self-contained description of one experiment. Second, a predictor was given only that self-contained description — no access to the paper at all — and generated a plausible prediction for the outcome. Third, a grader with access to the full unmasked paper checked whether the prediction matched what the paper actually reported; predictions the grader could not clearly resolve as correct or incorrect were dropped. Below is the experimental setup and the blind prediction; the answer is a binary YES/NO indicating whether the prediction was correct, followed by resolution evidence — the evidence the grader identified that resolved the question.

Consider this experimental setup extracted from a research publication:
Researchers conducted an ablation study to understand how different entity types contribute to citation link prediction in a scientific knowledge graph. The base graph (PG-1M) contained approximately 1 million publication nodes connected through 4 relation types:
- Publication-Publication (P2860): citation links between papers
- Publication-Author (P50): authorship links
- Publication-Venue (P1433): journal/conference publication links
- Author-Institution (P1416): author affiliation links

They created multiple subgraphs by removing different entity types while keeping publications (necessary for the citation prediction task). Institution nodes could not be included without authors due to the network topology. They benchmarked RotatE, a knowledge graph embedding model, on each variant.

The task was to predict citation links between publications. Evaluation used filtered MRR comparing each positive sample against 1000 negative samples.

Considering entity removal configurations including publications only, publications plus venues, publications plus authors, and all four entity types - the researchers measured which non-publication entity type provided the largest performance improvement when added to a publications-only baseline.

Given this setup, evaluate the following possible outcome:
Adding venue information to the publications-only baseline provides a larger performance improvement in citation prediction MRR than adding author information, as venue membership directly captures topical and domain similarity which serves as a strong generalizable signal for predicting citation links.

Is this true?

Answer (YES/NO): NO